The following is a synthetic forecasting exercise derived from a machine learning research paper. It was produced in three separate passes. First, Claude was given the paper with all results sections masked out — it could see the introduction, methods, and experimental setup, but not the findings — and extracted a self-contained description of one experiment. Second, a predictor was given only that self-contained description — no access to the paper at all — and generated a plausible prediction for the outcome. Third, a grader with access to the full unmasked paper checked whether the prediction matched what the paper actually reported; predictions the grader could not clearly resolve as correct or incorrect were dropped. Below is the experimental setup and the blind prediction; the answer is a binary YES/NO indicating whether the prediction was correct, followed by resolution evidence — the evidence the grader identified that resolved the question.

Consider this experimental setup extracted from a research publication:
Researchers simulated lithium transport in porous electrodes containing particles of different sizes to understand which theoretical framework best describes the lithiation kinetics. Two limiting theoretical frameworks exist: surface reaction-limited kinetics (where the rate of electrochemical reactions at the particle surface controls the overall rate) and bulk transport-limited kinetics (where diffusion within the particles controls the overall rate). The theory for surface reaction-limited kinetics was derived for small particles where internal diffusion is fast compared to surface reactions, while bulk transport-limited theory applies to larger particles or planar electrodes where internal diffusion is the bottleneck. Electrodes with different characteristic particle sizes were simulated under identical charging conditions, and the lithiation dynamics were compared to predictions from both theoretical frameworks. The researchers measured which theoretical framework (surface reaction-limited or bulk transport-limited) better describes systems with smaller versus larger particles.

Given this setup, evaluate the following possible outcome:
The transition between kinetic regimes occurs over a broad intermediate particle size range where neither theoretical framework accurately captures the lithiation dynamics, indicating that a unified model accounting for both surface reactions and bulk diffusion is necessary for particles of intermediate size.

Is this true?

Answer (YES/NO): NO